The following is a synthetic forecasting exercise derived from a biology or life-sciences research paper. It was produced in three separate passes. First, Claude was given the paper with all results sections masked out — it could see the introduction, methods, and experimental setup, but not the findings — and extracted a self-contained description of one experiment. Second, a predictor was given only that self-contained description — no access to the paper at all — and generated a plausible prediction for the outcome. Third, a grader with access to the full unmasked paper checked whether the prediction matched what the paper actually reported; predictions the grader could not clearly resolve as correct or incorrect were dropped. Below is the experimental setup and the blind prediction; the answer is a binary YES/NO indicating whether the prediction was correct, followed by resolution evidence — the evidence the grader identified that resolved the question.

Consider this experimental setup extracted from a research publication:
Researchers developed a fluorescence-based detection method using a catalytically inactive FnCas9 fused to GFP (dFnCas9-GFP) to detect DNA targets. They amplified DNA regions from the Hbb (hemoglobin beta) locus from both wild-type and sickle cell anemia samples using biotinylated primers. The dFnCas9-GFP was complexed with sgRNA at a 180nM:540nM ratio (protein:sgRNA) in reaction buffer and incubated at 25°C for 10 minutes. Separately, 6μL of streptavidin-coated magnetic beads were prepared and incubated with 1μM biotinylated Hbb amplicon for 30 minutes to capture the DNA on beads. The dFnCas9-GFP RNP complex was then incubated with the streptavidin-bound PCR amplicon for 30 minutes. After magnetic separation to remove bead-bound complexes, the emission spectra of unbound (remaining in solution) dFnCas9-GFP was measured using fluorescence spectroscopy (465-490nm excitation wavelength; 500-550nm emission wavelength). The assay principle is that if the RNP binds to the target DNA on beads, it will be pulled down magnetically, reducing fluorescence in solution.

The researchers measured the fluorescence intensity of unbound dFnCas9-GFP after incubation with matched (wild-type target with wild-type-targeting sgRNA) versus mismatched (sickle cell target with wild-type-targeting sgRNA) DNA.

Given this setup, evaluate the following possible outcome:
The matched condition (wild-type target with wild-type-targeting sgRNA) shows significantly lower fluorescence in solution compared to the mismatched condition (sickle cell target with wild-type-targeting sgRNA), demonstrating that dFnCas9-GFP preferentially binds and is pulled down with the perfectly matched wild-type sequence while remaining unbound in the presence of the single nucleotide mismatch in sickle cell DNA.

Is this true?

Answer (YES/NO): NO